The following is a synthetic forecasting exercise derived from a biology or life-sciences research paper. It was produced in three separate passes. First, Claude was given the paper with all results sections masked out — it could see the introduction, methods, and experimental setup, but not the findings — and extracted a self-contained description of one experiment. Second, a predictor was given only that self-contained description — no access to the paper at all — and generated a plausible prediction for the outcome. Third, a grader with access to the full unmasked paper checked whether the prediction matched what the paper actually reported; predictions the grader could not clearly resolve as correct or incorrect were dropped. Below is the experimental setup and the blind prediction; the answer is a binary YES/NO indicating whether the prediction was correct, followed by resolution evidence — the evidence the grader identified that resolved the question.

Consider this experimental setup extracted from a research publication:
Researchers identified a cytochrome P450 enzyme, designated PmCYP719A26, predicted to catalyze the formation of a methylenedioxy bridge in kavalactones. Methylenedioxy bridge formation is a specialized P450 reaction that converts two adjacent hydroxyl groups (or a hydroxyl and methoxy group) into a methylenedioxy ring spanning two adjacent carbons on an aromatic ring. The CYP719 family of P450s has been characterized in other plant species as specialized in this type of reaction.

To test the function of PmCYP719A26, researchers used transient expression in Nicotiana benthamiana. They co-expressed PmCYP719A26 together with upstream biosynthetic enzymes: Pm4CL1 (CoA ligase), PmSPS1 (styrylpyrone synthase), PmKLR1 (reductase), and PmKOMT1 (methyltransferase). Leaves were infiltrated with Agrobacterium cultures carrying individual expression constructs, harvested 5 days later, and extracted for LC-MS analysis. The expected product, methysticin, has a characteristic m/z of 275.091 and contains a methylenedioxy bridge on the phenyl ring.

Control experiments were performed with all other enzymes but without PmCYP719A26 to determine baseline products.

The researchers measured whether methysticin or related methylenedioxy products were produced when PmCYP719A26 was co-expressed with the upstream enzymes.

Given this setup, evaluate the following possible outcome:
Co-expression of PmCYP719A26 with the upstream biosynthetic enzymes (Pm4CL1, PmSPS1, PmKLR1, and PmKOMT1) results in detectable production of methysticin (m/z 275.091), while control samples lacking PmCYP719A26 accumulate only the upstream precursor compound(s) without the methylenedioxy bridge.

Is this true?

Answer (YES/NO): NO